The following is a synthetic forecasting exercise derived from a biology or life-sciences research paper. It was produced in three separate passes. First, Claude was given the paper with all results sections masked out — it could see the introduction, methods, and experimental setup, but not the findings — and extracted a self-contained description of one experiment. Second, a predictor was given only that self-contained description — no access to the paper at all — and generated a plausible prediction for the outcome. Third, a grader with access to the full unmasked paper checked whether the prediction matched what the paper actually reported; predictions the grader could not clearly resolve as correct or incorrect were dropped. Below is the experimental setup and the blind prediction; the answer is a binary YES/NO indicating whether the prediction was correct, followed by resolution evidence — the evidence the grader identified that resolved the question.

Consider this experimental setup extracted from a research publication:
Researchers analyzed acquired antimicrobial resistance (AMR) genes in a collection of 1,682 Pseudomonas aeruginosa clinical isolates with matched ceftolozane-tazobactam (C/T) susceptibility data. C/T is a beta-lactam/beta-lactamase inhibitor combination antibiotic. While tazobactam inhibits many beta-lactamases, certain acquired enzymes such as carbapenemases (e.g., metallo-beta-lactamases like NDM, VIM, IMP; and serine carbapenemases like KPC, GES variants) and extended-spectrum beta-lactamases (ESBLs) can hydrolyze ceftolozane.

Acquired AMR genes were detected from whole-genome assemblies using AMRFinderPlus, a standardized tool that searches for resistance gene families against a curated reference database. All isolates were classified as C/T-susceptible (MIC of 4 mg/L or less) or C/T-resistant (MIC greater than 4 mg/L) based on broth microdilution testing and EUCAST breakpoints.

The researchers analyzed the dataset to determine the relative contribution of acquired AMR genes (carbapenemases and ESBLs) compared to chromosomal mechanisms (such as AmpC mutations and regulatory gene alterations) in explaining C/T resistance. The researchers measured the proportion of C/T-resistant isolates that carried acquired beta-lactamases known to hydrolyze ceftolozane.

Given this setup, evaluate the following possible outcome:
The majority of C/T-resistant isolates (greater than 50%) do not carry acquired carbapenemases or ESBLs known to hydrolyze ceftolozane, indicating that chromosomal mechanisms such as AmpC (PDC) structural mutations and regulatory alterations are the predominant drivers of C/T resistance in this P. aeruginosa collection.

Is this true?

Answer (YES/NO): NO